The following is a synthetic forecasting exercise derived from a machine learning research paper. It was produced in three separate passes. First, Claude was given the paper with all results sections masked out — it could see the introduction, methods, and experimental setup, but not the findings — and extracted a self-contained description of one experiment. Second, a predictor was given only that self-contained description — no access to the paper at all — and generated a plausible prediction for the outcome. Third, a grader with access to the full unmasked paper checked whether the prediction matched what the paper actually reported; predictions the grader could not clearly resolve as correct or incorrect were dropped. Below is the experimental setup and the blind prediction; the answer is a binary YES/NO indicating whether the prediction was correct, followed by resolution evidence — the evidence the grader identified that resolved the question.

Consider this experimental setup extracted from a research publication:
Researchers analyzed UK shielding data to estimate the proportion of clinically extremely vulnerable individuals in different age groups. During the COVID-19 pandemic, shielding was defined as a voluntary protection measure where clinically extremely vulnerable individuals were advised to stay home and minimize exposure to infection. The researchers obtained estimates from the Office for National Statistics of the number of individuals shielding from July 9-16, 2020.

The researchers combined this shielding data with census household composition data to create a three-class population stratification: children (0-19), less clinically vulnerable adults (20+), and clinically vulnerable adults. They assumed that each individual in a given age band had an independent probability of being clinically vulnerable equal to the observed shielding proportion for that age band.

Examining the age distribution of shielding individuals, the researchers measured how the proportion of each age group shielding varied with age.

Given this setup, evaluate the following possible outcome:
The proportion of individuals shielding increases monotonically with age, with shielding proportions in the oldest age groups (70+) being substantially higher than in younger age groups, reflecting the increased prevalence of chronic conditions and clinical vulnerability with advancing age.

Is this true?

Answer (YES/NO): YES